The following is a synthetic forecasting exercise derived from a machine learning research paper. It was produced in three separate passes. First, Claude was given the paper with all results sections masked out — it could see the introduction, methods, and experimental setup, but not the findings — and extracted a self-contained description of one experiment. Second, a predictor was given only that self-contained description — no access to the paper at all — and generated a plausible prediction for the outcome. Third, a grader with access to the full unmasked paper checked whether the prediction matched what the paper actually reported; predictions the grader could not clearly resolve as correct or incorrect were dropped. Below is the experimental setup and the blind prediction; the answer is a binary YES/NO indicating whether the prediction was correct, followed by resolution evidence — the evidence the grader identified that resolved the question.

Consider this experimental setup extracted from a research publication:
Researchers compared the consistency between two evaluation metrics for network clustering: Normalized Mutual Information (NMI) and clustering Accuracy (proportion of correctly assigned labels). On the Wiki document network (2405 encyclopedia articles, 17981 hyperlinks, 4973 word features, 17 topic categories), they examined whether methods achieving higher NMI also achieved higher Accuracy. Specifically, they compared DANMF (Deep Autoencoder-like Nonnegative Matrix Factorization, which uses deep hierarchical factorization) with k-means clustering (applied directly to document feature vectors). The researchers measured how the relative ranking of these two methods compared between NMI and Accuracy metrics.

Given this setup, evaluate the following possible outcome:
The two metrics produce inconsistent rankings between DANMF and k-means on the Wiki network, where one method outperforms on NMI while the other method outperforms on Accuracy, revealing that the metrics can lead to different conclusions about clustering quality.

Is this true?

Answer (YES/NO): YES